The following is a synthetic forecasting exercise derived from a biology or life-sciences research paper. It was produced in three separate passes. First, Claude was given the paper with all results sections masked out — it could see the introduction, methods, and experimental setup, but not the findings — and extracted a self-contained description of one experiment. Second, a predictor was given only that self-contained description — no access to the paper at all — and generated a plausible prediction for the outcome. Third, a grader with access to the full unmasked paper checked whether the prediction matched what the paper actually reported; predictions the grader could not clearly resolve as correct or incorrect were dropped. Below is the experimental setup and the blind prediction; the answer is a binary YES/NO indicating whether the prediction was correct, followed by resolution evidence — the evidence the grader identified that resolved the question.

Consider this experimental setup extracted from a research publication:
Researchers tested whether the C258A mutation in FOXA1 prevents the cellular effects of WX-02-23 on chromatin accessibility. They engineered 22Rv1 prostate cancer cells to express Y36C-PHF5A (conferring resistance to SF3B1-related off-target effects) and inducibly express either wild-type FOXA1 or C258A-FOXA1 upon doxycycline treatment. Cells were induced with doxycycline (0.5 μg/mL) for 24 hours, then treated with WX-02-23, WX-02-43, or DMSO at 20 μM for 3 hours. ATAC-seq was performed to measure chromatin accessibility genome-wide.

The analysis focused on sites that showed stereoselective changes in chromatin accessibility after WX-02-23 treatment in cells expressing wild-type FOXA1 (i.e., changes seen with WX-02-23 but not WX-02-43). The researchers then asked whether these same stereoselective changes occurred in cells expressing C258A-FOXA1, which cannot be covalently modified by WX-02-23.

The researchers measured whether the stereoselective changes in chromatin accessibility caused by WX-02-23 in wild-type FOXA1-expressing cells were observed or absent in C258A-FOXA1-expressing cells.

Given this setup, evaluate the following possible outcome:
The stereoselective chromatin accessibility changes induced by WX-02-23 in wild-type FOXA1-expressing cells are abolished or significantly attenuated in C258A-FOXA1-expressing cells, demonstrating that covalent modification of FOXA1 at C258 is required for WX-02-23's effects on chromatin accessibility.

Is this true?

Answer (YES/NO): YES